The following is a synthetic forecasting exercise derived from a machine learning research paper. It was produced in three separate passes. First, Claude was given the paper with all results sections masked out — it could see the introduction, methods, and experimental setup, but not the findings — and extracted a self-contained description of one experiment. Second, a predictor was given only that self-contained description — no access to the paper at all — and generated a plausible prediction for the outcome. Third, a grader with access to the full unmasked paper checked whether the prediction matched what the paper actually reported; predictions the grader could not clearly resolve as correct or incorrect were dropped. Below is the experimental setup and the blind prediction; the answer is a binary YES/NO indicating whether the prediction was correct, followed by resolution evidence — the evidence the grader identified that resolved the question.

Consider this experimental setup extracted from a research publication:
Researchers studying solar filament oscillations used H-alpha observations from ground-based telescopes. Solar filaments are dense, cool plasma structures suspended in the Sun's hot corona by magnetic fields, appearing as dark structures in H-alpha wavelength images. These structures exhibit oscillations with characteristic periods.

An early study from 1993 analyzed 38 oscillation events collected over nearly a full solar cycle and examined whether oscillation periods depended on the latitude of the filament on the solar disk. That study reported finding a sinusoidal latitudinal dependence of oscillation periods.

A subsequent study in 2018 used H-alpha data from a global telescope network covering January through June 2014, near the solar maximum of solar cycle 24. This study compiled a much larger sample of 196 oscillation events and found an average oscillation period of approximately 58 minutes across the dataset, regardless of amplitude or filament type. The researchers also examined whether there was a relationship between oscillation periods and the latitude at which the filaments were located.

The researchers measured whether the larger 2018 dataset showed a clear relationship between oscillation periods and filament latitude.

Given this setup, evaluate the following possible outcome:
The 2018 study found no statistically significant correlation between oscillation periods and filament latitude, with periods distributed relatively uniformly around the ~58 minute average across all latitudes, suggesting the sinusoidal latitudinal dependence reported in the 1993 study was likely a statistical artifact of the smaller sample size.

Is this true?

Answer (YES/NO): NO